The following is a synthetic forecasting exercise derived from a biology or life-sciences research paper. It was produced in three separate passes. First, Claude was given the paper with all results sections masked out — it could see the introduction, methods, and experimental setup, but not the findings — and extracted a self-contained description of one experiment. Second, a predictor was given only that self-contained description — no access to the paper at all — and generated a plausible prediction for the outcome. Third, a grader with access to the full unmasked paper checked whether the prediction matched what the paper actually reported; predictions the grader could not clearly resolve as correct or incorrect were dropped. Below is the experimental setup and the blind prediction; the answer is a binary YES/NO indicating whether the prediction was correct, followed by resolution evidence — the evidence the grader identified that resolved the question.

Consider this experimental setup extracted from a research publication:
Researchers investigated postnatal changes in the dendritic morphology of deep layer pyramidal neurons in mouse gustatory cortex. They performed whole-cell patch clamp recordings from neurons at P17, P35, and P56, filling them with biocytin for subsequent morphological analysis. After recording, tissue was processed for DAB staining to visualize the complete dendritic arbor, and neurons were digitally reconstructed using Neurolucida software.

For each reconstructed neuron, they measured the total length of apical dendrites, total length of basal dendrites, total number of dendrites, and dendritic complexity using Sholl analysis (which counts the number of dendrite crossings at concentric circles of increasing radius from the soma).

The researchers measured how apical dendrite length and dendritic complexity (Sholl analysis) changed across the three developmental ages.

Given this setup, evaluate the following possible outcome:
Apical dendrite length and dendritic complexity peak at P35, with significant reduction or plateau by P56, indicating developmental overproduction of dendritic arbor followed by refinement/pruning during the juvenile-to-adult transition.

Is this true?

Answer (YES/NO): NO